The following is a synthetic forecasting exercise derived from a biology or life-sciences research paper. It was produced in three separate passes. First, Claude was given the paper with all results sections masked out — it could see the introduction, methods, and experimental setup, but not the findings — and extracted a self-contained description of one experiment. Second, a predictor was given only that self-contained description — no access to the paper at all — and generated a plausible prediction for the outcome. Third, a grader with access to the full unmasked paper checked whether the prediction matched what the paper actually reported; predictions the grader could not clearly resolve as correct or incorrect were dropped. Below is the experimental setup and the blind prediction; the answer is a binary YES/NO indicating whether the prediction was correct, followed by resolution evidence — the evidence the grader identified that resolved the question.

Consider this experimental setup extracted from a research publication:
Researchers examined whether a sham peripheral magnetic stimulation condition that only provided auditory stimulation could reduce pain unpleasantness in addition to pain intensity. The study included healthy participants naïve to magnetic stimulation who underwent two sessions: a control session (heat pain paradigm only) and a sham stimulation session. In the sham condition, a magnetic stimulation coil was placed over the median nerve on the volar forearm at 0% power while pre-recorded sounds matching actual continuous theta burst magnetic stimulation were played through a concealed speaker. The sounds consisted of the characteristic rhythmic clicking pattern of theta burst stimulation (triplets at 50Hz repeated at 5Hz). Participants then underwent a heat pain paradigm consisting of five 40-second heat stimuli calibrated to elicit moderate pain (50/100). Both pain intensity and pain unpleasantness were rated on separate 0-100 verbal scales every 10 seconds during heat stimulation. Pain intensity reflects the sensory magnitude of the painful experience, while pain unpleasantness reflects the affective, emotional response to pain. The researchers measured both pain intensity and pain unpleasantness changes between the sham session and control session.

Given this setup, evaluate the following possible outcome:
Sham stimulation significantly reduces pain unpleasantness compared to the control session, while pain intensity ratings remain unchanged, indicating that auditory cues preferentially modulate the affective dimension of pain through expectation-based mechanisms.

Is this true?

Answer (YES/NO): NO